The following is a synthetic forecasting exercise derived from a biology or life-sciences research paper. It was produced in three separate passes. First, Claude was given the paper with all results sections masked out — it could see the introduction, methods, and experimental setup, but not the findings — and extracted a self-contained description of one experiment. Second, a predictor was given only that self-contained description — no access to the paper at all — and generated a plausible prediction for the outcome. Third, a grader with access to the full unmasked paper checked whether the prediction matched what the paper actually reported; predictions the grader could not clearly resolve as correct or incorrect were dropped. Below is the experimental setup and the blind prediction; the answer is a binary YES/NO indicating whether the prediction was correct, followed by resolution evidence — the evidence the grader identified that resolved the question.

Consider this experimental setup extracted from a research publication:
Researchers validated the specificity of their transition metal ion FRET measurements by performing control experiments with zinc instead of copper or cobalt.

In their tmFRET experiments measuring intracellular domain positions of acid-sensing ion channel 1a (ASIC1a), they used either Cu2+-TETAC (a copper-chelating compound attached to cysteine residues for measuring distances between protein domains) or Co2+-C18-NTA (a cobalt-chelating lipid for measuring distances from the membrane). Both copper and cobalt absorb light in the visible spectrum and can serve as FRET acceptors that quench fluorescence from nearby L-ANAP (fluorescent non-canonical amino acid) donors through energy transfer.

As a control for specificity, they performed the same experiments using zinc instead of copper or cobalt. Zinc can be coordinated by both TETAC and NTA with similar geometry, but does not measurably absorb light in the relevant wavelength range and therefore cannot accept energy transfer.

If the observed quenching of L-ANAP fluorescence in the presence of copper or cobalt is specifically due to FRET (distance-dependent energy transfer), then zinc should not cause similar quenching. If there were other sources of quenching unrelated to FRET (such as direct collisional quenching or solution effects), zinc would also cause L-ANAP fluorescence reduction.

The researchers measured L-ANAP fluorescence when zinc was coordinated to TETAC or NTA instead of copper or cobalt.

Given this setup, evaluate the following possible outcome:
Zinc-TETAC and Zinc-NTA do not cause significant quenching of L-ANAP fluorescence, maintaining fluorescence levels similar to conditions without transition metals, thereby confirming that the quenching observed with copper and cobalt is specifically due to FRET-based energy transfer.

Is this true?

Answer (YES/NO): YES